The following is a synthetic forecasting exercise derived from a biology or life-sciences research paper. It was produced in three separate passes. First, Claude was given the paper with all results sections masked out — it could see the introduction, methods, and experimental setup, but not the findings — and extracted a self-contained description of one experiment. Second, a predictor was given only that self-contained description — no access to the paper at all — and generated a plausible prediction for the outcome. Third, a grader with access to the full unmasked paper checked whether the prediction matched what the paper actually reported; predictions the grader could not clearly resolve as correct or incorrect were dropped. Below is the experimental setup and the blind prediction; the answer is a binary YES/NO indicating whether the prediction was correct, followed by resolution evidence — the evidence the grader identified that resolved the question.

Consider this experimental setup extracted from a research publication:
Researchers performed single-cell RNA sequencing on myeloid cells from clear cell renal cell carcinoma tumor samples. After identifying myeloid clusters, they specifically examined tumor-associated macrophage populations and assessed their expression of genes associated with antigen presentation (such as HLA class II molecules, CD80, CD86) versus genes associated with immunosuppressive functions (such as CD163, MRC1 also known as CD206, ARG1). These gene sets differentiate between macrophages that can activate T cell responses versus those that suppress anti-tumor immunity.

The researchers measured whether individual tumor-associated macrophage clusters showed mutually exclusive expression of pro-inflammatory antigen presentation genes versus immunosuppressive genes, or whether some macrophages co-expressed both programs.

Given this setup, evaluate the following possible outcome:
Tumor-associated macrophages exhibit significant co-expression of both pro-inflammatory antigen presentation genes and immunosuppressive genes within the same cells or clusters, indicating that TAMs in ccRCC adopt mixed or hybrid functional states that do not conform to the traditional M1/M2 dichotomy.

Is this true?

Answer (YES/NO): YES